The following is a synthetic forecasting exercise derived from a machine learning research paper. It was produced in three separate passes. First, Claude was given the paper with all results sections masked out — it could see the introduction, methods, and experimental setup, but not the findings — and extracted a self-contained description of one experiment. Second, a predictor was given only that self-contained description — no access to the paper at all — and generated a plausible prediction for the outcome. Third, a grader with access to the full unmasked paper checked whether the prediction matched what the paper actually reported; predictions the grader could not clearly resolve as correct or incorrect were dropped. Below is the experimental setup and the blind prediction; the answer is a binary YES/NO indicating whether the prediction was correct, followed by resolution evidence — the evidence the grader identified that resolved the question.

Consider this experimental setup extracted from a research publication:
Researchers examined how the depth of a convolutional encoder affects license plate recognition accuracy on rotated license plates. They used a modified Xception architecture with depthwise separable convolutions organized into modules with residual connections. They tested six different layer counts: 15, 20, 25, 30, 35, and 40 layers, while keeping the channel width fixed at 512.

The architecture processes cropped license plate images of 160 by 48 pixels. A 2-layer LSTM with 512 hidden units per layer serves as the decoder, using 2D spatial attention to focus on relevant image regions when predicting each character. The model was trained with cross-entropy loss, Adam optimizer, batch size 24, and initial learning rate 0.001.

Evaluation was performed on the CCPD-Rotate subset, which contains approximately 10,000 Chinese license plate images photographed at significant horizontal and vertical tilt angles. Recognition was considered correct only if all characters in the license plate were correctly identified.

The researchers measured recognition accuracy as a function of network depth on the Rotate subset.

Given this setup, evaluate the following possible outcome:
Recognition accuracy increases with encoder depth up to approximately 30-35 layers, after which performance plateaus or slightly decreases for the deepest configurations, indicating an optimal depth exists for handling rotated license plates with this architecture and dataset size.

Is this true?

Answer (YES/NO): YES